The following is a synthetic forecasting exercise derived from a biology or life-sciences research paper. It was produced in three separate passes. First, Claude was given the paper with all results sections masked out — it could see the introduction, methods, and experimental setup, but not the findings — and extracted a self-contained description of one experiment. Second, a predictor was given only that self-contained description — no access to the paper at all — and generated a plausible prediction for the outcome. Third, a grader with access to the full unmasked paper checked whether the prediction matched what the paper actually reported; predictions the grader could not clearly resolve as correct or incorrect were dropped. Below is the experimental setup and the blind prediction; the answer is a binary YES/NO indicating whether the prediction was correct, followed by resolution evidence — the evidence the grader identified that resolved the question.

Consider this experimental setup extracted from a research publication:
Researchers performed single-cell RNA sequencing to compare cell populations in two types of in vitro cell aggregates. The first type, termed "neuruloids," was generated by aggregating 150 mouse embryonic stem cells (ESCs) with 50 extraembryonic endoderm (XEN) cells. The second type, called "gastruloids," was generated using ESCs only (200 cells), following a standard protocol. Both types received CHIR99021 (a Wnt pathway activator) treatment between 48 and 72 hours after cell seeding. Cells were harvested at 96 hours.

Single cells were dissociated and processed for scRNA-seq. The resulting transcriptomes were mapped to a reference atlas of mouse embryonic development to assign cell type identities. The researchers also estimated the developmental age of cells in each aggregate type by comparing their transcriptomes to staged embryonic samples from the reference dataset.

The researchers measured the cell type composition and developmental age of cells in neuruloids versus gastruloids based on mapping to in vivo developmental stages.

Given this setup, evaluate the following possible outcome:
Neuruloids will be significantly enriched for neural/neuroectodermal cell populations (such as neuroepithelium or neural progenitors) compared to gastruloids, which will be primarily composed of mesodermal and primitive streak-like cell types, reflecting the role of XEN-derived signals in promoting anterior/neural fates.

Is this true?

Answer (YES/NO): NO